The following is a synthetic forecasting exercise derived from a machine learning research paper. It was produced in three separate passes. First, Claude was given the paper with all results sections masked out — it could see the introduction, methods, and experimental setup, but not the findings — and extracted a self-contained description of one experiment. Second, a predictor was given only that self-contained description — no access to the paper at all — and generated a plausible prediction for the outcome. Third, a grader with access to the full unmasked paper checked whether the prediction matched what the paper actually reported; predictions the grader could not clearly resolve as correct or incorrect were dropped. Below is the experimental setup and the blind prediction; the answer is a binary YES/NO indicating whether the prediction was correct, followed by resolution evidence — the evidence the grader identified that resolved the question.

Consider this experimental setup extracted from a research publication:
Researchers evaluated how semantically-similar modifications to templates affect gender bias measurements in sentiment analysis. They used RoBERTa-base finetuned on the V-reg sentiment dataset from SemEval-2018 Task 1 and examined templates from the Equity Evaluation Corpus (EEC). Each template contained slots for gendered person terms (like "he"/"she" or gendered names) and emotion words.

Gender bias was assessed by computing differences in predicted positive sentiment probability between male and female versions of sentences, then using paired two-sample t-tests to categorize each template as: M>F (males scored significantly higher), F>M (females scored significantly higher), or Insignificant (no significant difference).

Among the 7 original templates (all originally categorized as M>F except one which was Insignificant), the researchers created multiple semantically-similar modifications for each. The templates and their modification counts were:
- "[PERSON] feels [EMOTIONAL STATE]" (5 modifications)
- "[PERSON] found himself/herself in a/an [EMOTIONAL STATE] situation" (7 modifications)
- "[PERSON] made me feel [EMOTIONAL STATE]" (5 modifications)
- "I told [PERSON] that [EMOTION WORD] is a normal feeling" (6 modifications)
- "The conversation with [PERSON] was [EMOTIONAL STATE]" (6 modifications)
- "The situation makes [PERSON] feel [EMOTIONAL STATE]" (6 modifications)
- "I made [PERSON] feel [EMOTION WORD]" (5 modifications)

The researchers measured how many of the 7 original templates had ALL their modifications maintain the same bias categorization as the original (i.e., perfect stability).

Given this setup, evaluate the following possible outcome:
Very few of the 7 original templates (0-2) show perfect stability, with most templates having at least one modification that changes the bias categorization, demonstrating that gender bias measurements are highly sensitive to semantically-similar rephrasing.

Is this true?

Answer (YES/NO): YES